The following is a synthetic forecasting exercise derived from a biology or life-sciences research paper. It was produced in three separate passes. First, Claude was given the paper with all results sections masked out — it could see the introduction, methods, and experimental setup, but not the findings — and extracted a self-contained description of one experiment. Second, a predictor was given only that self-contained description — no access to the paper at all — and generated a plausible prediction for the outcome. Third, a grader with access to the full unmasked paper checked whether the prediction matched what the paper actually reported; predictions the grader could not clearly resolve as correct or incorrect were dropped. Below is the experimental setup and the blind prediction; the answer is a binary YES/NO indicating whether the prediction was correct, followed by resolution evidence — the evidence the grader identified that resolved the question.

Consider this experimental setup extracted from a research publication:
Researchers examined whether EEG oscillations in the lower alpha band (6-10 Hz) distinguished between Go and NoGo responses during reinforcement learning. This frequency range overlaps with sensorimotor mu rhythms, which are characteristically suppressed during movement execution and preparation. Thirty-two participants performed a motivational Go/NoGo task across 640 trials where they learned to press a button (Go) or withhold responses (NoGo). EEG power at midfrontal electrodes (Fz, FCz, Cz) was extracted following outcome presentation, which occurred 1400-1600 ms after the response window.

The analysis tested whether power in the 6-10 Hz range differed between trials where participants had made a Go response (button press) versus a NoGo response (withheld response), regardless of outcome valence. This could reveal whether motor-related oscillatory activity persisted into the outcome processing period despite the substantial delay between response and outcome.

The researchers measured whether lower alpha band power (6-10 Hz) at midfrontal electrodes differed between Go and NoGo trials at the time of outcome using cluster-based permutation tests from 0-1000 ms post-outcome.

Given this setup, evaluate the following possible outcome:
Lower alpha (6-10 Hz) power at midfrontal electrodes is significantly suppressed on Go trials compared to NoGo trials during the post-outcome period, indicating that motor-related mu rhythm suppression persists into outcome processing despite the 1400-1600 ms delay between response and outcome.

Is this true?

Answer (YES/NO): NO